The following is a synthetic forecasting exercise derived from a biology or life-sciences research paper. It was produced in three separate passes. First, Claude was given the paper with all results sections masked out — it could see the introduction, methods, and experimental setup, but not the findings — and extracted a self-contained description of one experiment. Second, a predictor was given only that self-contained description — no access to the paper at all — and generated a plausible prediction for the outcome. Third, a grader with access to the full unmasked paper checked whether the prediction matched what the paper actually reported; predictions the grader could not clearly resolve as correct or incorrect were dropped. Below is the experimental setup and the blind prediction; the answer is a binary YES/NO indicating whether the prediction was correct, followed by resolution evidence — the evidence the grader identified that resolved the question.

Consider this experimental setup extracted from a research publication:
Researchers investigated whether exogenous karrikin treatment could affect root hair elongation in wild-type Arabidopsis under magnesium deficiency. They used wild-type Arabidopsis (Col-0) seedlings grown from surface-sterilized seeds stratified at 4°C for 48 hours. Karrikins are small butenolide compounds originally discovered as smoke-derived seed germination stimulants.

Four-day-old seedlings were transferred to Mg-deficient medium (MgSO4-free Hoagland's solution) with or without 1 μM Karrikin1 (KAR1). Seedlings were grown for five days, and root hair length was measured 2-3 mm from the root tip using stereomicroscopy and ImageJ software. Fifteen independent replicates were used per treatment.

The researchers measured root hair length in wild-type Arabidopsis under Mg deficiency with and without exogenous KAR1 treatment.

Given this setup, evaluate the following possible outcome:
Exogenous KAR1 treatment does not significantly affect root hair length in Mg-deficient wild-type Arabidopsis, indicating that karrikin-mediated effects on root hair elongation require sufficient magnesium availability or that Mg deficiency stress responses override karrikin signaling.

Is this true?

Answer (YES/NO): NO